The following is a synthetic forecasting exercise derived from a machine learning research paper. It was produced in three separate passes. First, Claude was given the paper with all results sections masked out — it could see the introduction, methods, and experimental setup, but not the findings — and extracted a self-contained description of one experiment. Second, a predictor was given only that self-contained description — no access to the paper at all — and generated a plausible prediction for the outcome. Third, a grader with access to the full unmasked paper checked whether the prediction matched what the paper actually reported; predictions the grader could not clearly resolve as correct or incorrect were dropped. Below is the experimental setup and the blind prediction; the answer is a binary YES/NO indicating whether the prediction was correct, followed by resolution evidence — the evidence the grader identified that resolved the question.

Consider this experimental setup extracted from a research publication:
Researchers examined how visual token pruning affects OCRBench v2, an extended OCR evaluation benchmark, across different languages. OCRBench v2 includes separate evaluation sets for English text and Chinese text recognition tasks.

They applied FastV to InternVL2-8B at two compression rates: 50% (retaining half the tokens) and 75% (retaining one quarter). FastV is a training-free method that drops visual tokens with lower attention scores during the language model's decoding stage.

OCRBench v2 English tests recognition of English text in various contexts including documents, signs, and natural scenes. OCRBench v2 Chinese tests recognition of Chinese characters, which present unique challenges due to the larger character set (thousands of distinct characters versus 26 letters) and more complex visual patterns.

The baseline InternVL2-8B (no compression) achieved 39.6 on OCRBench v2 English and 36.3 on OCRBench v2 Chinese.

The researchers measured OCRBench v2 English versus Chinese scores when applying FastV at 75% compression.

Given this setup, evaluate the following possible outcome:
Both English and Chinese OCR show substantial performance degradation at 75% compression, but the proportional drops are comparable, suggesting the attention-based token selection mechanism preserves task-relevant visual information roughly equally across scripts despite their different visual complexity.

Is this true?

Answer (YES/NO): NO